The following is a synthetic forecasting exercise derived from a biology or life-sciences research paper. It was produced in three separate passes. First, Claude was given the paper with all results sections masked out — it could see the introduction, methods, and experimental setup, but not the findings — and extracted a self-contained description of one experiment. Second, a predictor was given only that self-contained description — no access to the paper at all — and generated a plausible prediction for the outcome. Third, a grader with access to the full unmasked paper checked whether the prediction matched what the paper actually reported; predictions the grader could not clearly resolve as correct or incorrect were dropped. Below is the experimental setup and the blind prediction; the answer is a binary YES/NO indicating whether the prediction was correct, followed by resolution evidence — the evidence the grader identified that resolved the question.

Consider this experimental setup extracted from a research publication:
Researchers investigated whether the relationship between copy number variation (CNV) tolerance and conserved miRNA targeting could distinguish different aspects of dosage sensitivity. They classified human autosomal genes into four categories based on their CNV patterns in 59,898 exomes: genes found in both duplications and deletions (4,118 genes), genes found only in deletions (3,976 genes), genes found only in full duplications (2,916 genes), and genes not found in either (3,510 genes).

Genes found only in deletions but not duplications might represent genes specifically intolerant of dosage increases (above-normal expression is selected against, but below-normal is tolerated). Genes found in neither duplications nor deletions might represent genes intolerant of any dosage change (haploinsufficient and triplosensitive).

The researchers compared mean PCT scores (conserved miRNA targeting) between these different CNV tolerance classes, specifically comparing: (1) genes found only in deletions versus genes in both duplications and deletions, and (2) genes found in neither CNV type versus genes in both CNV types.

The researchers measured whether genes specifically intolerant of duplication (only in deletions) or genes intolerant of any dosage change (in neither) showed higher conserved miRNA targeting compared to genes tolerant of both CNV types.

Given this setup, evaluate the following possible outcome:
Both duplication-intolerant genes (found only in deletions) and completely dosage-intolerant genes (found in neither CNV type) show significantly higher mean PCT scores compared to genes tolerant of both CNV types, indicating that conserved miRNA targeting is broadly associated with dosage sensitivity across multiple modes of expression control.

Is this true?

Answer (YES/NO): YES